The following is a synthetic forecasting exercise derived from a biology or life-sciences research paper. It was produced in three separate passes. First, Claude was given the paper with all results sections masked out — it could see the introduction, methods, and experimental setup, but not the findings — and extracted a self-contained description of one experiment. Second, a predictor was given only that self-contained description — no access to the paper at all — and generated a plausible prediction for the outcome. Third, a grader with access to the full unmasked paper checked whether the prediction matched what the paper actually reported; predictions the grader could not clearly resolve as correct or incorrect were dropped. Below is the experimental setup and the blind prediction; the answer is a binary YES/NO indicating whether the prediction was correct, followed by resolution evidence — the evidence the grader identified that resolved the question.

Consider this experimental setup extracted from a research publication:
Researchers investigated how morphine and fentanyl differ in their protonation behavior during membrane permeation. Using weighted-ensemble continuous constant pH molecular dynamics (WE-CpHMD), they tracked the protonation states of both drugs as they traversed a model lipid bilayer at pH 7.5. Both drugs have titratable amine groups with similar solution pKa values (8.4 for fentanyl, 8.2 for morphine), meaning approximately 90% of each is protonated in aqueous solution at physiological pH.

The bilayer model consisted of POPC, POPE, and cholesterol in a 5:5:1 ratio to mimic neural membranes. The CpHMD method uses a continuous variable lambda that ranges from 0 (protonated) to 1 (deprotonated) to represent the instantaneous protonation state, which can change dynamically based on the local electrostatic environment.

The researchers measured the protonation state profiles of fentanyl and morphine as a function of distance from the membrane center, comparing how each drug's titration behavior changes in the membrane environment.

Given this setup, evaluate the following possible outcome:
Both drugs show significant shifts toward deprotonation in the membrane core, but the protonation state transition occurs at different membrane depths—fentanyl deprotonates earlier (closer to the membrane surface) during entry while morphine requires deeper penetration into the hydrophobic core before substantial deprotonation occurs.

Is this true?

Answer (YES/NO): NO